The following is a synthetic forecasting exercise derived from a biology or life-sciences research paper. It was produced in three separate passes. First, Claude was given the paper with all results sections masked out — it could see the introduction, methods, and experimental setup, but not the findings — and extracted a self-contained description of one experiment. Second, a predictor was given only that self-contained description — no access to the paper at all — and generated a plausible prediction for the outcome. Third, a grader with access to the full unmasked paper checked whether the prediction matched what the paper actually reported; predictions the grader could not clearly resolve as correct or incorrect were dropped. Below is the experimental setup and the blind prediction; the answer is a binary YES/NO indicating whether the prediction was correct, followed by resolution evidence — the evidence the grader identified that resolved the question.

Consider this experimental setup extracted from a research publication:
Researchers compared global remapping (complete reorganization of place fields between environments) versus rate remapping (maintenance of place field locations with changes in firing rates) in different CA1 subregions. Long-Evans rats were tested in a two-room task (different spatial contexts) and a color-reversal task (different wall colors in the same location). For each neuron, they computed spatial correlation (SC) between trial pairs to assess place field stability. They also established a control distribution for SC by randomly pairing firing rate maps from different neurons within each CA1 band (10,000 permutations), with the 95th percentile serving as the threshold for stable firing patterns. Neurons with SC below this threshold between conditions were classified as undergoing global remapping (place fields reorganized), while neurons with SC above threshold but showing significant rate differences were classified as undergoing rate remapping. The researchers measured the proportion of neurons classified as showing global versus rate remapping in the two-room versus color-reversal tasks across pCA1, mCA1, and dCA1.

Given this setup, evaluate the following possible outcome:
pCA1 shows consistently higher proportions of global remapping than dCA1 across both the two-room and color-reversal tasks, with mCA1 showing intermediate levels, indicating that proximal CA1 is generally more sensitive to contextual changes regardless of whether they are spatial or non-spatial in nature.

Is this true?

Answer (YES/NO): NO